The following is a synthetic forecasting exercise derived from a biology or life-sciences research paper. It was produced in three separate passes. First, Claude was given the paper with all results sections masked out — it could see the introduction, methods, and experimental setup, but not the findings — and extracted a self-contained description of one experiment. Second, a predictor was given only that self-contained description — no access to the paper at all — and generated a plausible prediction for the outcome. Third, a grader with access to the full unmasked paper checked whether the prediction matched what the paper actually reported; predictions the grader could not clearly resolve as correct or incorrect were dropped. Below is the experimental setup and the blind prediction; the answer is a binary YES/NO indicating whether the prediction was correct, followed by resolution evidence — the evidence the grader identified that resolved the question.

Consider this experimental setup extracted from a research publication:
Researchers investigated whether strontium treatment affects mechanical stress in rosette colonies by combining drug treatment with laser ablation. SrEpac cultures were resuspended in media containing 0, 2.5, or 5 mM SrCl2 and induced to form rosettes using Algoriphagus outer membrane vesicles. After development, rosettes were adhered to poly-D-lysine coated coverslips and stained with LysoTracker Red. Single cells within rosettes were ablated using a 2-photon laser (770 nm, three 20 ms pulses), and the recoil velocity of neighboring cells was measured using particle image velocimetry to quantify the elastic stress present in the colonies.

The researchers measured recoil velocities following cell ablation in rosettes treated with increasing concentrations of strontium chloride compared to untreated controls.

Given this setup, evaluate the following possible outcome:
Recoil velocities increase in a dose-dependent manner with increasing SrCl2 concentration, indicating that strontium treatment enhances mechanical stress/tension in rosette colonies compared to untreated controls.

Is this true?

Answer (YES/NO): NO